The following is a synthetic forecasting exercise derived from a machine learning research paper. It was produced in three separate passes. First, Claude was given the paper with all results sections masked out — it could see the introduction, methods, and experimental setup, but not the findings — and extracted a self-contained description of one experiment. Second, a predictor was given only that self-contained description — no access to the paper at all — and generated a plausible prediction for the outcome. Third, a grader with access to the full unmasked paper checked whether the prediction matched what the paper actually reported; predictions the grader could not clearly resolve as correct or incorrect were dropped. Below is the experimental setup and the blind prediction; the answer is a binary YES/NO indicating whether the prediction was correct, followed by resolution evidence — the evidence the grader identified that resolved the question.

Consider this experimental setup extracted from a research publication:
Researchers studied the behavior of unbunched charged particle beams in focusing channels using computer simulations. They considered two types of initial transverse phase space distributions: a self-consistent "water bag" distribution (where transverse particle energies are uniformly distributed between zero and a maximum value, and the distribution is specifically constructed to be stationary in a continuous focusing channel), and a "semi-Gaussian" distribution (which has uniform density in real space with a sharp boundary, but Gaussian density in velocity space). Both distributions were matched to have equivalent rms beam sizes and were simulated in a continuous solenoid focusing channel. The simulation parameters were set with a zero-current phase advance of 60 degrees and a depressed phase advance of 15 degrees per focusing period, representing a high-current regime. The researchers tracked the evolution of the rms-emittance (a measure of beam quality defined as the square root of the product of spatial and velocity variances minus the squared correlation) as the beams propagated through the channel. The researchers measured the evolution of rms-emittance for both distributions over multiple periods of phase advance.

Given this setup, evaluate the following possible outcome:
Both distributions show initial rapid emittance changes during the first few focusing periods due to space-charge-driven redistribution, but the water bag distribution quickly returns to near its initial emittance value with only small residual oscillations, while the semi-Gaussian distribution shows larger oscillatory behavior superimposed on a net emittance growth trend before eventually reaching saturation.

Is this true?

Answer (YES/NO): NO